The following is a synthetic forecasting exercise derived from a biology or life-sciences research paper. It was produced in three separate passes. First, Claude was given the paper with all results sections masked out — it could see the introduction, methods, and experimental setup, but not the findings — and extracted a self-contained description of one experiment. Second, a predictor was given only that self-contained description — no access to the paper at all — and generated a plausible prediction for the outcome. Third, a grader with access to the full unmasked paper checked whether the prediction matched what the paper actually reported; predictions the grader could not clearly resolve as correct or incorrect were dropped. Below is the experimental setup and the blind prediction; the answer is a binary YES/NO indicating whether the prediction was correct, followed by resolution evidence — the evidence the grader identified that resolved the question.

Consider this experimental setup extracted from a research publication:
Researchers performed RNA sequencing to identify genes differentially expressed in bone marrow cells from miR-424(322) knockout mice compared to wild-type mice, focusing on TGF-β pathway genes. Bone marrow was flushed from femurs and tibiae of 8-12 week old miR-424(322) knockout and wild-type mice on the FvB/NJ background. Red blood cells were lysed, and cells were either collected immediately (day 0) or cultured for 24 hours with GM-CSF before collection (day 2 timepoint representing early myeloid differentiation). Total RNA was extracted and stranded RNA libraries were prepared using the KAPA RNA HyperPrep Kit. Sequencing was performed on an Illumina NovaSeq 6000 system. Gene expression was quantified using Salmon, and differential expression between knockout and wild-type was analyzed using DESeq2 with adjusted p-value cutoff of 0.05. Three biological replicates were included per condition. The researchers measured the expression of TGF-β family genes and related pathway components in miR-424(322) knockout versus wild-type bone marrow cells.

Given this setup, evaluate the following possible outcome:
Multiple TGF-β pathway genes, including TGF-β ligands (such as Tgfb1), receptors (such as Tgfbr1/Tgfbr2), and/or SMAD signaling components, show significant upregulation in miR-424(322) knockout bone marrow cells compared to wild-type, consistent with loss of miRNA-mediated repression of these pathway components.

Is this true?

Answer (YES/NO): YES